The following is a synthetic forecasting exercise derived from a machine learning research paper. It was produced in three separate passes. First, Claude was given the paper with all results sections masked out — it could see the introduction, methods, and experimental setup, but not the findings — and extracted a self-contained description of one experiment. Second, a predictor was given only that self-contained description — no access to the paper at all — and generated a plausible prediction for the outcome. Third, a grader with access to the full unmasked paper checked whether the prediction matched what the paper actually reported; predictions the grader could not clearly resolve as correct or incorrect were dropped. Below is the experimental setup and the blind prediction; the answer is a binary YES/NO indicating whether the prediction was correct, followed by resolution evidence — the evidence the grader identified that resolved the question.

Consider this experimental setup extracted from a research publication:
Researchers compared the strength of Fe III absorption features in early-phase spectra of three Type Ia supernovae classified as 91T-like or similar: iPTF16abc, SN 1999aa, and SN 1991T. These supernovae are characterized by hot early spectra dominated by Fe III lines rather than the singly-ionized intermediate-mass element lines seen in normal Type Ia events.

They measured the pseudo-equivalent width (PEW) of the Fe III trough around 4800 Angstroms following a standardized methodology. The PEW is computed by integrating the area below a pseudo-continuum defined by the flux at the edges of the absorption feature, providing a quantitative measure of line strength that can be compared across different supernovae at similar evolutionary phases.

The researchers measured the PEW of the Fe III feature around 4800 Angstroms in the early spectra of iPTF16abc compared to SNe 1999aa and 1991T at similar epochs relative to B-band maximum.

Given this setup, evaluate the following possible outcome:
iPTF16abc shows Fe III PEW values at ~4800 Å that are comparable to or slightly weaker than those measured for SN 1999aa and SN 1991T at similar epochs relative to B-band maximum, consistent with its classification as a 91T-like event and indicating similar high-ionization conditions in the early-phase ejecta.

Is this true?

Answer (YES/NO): NO